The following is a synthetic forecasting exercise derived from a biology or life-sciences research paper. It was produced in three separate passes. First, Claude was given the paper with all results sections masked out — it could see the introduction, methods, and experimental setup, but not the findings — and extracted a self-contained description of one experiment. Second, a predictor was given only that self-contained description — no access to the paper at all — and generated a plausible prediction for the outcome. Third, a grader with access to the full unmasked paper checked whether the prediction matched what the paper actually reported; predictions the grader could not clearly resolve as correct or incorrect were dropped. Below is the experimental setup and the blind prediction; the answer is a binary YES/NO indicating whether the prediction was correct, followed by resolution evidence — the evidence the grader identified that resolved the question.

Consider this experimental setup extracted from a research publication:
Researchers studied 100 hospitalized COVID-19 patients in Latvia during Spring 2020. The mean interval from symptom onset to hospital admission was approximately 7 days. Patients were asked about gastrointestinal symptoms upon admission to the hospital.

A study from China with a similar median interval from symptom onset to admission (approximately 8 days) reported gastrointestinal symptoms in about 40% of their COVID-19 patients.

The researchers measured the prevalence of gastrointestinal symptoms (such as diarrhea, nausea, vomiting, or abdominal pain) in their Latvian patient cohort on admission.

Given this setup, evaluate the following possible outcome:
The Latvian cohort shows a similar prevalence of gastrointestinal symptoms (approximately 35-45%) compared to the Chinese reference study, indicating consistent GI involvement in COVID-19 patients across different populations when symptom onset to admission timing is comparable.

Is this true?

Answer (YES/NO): NO